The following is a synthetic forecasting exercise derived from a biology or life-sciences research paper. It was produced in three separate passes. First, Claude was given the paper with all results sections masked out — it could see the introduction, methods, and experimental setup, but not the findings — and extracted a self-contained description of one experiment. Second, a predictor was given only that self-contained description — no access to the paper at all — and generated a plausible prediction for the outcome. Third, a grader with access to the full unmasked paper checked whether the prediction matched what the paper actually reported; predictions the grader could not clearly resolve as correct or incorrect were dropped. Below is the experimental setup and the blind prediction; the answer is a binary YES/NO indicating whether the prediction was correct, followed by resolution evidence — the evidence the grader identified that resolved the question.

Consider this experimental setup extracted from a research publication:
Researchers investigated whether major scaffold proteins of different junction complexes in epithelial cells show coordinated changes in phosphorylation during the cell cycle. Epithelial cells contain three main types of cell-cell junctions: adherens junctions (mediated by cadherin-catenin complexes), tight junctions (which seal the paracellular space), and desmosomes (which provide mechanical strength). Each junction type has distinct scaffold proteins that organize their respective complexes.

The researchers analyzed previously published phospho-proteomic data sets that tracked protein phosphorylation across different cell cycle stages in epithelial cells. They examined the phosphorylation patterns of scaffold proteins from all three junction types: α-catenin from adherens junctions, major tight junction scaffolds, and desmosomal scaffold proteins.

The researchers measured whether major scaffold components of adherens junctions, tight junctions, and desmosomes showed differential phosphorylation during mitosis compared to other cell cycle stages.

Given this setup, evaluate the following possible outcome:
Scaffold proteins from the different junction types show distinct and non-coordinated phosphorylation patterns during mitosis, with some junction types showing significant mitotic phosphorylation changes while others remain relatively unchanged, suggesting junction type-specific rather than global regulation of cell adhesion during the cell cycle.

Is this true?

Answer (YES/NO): NO